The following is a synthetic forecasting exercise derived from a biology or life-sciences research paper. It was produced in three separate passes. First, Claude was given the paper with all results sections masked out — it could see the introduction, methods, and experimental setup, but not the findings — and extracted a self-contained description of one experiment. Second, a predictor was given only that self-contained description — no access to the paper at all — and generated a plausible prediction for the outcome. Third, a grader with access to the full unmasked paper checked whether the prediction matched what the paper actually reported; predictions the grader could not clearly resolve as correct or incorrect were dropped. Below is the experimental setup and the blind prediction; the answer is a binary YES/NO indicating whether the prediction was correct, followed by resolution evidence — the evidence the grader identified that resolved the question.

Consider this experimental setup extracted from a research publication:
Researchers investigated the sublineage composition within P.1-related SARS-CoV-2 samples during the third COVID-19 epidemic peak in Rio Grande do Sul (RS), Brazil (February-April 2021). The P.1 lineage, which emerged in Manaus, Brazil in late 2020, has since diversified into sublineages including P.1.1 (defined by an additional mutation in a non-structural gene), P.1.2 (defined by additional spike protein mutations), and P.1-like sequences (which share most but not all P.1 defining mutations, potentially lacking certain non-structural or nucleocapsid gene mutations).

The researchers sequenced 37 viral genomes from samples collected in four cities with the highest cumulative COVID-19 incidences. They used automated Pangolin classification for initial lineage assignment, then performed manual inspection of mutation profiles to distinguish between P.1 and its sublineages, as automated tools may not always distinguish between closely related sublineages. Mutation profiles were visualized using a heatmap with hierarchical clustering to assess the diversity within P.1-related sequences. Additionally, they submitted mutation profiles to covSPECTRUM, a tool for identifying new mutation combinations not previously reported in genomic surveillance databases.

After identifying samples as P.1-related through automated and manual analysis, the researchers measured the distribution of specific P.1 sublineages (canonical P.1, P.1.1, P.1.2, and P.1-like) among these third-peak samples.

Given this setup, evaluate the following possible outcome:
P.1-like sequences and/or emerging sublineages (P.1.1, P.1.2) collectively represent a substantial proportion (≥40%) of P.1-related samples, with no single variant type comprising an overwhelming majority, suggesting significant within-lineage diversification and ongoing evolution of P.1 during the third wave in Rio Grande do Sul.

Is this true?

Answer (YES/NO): NO